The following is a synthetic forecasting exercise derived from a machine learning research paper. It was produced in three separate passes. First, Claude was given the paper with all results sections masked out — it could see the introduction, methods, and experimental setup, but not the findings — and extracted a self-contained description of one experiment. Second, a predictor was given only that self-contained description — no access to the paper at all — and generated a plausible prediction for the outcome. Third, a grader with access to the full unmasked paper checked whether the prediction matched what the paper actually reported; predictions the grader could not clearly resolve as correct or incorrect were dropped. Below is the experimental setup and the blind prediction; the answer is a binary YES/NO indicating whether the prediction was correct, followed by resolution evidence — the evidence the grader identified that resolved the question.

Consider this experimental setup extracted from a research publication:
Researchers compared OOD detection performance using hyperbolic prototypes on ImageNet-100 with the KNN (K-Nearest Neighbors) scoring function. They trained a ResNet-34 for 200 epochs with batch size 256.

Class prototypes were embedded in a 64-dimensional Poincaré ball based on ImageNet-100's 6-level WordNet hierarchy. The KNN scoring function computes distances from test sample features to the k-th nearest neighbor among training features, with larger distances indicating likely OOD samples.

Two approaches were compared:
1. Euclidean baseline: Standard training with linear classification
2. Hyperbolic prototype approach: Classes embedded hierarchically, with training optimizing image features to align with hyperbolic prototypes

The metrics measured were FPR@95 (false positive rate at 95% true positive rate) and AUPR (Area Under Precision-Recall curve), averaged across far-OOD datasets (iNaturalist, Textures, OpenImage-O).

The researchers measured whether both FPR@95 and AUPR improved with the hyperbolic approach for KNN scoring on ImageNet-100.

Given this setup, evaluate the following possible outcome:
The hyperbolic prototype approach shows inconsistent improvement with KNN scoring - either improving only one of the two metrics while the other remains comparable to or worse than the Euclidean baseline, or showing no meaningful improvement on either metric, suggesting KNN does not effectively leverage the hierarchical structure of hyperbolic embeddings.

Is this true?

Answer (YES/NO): YES